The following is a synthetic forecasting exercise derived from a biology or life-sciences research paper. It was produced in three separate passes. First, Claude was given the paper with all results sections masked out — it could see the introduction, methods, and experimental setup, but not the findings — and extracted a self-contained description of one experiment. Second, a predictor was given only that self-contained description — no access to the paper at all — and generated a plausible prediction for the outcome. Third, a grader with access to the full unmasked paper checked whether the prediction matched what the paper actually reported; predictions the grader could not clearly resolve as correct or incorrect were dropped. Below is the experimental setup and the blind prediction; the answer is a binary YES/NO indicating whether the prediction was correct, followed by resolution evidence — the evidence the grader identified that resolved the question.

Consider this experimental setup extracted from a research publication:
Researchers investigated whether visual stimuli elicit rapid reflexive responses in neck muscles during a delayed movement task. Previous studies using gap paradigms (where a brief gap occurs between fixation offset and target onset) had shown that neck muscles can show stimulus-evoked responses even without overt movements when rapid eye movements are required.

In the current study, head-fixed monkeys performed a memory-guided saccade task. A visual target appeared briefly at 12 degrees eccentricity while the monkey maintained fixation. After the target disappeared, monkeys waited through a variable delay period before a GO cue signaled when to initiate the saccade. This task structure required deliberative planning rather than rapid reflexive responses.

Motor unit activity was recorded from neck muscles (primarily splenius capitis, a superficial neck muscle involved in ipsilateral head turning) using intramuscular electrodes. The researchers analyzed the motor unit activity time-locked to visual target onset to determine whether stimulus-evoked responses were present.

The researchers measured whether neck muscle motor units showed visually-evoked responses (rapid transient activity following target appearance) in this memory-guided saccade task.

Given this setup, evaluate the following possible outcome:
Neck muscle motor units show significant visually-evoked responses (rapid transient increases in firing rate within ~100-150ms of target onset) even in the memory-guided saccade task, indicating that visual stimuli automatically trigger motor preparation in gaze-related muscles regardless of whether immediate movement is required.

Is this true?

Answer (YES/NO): NO